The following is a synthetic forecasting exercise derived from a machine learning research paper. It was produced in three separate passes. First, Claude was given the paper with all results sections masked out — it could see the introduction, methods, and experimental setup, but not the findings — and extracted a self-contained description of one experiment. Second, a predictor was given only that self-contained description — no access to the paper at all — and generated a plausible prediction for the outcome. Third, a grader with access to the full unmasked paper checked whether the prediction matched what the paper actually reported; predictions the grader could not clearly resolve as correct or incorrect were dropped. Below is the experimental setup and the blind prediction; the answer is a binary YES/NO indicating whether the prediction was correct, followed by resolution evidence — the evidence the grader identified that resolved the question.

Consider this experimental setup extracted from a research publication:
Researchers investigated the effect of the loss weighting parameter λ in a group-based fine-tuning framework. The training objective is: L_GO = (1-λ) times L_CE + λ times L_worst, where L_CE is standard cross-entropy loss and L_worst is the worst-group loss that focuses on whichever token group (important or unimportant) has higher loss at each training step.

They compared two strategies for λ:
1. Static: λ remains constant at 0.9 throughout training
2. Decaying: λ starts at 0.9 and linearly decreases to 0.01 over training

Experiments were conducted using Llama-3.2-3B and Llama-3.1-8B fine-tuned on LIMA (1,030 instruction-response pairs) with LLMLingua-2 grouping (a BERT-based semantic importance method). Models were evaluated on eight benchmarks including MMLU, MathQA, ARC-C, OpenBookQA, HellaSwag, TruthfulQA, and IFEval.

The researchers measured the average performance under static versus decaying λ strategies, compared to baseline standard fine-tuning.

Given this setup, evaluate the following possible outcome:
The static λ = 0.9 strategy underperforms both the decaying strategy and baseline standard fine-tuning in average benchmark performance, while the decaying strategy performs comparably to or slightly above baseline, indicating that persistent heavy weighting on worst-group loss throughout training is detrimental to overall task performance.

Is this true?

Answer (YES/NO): NO